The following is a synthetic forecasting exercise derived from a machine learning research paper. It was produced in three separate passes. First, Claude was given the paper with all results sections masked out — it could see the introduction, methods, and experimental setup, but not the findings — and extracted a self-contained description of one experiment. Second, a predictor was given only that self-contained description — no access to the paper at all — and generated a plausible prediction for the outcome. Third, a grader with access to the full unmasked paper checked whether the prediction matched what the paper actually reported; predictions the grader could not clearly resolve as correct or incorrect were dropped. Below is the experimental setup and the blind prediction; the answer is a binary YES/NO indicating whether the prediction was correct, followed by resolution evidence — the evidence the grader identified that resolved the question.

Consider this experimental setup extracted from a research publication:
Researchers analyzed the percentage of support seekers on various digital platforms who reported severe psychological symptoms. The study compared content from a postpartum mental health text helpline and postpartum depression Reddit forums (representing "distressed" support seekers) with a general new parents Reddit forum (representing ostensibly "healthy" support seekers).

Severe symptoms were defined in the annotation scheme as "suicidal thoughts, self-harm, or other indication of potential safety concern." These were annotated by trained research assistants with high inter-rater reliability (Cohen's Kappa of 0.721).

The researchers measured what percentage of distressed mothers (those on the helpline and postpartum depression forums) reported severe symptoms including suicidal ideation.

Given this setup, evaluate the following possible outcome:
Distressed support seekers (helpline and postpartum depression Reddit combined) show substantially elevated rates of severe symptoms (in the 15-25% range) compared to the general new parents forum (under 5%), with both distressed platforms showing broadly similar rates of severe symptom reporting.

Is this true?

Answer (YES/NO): NO